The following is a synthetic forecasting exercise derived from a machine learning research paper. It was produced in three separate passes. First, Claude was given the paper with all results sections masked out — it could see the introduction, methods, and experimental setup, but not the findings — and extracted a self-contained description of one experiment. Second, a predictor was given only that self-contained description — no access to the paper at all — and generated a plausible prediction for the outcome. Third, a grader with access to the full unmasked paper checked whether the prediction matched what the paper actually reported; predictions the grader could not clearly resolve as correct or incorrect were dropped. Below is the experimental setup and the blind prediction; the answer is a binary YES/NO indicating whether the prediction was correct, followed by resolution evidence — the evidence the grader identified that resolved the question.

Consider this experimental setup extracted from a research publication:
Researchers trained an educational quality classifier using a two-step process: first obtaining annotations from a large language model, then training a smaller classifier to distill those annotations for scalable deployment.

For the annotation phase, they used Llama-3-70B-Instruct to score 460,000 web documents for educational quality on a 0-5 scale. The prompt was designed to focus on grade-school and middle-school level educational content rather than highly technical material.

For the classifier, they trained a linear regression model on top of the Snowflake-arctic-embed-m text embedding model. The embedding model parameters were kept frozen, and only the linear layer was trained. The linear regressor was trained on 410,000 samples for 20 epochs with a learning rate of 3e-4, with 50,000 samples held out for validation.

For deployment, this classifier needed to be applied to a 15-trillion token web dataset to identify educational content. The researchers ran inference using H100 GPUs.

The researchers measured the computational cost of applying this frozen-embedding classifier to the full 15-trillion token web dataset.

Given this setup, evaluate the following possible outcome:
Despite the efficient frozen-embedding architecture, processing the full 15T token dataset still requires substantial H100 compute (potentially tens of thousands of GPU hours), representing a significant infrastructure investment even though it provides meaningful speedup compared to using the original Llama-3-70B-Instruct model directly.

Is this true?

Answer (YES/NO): NO